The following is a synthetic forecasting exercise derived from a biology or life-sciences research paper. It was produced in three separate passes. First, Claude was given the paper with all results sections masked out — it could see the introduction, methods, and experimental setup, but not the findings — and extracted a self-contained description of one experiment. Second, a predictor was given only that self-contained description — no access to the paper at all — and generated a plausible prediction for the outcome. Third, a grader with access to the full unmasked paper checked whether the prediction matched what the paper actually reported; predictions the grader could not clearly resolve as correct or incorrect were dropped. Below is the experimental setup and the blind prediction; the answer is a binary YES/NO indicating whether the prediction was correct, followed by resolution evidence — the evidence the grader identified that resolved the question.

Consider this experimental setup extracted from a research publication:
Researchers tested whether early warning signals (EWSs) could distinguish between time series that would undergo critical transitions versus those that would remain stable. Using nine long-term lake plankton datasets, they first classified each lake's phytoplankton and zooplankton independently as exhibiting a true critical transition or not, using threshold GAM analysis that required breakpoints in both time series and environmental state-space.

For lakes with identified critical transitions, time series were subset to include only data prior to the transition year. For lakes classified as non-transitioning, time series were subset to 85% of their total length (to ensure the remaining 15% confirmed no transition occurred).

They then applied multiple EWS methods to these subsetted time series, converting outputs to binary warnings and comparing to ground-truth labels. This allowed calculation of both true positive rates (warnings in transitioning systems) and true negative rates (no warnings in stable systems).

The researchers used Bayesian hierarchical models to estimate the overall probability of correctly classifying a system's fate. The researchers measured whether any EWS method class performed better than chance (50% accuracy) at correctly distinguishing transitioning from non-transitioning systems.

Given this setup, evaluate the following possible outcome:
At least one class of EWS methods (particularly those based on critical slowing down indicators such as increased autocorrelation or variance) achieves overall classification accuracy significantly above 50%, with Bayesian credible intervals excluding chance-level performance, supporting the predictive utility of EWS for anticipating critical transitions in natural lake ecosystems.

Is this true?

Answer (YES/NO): NO